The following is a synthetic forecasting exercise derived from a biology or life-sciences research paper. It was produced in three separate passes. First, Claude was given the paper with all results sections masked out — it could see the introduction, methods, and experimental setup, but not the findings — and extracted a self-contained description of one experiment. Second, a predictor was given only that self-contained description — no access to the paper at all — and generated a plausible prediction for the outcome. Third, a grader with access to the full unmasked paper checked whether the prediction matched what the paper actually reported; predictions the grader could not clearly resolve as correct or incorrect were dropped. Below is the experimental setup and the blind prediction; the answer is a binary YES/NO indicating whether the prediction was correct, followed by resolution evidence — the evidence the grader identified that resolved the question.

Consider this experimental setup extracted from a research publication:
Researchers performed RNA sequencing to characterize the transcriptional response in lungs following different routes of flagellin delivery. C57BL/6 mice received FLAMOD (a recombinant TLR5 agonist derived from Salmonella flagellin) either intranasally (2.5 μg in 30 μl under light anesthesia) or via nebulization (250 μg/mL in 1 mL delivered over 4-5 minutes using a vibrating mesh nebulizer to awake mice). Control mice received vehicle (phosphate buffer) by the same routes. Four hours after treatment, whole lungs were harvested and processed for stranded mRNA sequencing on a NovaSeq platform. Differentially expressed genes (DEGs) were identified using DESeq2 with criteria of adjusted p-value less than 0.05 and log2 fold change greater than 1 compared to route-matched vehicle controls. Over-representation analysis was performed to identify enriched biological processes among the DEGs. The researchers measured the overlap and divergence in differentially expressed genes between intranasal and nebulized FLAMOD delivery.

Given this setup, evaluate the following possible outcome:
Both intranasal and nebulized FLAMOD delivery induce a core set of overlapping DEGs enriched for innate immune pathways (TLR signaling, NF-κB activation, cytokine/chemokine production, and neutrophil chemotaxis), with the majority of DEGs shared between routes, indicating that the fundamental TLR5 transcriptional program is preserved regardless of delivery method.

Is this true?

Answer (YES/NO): NO